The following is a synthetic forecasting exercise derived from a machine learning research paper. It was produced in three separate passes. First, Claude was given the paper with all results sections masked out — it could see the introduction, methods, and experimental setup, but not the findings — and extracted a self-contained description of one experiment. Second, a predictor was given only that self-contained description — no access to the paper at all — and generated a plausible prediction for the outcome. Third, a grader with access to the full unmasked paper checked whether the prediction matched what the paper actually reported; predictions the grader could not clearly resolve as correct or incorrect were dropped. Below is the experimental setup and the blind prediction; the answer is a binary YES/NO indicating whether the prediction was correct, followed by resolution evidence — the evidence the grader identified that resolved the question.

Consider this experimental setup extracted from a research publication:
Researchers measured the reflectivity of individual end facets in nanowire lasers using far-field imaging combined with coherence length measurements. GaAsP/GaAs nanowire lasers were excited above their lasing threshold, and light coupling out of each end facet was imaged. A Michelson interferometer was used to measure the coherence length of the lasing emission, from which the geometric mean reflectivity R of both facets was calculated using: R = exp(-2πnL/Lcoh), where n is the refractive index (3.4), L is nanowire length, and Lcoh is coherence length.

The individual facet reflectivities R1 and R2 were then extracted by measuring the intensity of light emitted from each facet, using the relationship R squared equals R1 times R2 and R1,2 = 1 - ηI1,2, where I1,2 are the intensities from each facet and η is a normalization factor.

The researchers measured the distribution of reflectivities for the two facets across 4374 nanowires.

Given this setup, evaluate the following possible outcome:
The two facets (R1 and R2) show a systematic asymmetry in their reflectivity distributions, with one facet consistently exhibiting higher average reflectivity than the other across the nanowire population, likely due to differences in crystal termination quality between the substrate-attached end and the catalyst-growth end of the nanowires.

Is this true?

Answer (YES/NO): YES